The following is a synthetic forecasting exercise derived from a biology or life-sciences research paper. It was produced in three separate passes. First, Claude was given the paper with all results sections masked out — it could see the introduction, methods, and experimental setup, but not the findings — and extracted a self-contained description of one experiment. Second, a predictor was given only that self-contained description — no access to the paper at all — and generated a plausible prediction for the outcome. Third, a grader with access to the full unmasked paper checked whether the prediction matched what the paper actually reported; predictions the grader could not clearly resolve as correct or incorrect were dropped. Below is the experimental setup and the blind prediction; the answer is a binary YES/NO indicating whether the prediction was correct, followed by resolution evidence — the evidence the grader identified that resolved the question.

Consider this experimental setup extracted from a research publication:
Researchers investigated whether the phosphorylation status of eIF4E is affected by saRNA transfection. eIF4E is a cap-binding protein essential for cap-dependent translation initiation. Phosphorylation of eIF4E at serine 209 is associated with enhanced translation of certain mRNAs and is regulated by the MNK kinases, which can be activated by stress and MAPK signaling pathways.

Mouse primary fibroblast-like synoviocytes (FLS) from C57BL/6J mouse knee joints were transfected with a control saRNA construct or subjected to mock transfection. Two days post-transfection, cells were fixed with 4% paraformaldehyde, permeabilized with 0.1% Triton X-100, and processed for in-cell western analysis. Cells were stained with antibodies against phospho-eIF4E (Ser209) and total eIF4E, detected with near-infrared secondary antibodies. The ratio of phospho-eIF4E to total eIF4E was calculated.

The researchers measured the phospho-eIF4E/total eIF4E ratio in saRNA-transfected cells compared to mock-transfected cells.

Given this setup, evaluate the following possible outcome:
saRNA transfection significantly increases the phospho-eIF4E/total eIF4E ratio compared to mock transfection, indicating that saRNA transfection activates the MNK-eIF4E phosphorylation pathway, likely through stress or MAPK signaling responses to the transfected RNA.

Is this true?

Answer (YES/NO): NO